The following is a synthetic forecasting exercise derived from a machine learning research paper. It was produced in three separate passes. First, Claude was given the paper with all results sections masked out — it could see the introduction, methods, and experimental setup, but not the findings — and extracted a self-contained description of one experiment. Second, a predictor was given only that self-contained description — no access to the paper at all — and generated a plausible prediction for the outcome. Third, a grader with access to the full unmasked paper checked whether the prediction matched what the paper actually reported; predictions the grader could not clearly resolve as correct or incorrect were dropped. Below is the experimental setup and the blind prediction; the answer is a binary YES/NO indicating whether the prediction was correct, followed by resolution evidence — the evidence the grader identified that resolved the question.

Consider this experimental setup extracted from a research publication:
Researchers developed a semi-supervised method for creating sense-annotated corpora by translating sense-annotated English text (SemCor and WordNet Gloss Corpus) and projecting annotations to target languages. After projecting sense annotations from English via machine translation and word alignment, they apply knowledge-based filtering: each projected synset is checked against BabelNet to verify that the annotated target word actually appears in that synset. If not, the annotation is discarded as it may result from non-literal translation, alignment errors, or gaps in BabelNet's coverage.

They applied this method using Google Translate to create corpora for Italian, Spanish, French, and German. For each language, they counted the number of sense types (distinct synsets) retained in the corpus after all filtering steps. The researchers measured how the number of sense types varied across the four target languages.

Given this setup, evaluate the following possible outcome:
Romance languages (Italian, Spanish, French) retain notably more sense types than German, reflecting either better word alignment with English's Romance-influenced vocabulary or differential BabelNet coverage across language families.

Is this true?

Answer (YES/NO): YES